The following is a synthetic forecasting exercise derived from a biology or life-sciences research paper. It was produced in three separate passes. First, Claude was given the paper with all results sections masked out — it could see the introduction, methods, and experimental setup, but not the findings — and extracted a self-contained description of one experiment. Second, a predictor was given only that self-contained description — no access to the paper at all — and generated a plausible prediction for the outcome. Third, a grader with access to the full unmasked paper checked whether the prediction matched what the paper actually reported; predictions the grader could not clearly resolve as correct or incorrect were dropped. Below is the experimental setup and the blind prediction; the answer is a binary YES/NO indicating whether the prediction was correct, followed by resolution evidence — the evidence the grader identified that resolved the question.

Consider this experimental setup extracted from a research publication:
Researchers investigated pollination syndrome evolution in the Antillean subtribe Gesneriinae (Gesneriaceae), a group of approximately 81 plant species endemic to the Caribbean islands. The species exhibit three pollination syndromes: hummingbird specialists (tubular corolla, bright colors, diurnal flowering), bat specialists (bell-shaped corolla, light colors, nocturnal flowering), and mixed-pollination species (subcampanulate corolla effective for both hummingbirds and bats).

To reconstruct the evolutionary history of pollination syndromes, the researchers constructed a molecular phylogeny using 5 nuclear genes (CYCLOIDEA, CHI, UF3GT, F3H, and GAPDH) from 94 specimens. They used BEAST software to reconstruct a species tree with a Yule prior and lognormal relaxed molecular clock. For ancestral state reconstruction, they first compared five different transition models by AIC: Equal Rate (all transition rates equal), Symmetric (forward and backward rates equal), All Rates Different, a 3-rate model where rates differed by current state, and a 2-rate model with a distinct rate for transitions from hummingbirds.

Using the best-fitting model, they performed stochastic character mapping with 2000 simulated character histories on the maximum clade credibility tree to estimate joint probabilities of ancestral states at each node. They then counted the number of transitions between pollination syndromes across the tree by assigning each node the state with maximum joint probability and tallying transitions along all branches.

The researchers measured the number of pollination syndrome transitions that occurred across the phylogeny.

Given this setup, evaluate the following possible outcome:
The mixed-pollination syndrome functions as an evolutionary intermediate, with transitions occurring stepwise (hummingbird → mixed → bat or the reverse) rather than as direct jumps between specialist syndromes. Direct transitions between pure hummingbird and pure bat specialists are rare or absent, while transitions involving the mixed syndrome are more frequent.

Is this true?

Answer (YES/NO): NO